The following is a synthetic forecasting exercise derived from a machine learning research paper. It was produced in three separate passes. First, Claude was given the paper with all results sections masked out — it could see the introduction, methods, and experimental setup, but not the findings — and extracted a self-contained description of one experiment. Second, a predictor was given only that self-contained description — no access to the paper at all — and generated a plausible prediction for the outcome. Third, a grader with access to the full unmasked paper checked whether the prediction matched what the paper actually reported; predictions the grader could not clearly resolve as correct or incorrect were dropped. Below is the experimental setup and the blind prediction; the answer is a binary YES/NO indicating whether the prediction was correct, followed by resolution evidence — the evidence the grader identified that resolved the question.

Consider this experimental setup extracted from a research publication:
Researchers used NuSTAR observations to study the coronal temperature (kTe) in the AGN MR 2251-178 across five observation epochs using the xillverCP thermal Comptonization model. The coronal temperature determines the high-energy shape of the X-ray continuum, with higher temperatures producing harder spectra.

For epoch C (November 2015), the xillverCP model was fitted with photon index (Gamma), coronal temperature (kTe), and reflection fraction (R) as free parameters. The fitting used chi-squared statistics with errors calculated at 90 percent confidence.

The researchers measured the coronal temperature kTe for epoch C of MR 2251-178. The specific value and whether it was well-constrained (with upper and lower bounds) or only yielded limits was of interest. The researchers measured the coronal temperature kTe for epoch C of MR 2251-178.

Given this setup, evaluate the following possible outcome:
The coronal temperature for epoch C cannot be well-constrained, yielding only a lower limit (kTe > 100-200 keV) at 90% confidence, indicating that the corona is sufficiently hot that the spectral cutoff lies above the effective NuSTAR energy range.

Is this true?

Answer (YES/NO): NO